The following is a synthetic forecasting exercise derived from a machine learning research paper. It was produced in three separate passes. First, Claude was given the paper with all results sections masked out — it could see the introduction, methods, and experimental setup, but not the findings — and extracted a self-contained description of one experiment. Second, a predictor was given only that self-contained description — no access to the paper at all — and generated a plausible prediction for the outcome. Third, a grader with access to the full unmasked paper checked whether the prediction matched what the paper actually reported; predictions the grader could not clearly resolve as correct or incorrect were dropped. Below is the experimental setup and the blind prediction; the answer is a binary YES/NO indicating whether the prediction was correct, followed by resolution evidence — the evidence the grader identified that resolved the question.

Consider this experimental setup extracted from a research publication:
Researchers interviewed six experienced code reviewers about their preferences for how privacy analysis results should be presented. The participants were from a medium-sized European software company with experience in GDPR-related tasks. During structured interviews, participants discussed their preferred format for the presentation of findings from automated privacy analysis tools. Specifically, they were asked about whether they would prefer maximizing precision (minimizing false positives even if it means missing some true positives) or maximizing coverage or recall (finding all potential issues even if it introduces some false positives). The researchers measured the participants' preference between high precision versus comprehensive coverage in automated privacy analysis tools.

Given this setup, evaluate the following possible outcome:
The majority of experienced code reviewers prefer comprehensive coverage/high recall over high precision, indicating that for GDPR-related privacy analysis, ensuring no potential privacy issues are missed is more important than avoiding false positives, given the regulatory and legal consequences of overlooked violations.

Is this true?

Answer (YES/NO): YES